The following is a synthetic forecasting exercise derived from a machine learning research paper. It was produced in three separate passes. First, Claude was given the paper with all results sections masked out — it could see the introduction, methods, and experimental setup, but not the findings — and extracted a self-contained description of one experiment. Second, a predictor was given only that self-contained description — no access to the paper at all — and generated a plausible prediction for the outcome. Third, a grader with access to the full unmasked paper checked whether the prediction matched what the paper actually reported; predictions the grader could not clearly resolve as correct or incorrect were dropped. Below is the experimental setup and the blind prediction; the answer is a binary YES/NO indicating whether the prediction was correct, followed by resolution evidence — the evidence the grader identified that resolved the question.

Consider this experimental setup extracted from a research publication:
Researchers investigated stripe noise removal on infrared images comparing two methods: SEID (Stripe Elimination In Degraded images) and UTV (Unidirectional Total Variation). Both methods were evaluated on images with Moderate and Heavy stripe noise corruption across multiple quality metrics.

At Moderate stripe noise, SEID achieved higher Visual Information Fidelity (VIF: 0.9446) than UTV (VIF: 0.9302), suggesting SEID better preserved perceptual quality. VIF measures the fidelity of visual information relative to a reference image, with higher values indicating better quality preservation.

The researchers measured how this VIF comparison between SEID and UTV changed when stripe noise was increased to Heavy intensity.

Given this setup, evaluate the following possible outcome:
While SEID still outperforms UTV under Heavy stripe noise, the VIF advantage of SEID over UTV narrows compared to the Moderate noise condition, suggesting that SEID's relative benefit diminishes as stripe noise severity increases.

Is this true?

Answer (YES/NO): NO